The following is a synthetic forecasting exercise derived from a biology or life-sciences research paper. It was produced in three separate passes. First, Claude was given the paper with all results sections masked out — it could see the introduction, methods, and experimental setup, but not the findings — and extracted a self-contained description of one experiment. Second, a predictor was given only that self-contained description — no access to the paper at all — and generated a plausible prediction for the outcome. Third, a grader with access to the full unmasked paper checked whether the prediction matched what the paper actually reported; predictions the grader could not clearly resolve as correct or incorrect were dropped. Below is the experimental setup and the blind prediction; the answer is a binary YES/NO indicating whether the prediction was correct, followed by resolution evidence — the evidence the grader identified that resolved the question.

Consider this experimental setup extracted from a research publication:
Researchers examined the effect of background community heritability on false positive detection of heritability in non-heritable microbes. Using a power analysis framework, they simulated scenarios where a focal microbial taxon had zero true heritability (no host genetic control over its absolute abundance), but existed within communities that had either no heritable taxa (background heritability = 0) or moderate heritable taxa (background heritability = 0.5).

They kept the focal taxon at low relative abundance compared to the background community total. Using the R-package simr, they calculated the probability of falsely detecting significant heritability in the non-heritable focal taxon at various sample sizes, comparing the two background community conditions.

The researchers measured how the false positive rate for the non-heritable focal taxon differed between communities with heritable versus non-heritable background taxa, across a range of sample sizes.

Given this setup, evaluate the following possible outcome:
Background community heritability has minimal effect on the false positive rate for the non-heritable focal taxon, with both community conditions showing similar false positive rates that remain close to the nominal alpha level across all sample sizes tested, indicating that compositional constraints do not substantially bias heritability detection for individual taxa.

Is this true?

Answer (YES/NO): NO